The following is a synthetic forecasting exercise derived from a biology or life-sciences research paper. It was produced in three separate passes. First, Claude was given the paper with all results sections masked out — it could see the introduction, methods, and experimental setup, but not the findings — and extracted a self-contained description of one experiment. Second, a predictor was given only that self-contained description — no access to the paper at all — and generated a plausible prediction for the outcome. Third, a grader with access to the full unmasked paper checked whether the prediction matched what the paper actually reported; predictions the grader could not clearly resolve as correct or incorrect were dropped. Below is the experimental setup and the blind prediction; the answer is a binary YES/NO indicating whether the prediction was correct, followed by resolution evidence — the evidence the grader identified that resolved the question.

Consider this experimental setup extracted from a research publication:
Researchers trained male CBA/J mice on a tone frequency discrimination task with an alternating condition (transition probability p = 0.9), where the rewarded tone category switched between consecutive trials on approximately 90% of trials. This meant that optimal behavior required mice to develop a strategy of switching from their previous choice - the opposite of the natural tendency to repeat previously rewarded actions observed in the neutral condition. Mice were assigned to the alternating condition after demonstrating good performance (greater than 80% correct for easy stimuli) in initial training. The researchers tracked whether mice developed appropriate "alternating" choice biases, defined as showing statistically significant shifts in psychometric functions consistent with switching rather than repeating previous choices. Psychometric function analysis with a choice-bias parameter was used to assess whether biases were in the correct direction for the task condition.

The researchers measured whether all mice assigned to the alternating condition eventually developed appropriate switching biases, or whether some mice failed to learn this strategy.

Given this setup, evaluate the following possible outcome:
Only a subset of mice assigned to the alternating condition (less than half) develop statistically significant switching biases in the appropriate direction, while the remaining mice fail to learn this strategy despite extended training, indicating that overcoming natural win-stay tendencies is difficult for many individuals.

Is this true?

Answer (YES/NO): NO